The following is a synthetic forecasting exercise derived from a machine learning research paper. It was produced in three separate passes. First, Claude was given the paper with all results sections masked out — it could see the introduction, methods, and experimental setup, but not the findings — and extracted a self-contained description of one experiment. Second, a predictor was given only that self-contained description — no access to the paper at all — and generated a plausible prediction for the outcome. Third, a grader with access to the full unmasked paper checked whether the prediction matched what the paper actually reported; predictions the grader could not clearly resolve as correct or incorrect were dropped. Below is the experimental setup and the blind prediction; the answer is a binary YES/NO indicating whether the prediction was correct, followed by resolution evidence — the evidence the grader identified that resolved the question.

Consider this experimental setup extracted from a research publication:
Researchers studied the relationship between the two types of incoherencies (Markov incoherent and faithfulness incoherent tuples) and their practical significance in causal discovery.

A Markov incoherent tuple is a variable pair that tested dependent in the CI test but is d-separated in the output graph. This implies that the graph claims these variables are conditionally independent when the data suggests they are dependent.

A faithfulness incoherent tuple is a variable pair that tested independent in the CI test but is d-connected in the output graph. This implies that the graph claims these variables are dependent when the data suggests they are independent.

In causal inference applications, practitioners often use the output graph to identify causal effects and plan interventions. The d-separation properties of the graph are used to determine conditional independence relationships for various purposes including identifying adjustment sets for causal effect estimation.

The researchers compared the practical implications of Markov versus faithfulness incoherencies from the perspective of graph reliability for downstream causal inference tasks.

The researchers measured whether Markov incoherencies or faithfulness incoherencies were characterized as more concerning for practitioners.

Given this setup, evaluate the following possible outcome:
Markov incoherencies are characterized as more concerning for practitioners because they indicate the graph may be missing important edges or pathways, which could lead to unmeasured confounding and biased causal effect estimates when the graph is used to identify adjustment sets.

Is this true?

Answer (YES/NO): YES